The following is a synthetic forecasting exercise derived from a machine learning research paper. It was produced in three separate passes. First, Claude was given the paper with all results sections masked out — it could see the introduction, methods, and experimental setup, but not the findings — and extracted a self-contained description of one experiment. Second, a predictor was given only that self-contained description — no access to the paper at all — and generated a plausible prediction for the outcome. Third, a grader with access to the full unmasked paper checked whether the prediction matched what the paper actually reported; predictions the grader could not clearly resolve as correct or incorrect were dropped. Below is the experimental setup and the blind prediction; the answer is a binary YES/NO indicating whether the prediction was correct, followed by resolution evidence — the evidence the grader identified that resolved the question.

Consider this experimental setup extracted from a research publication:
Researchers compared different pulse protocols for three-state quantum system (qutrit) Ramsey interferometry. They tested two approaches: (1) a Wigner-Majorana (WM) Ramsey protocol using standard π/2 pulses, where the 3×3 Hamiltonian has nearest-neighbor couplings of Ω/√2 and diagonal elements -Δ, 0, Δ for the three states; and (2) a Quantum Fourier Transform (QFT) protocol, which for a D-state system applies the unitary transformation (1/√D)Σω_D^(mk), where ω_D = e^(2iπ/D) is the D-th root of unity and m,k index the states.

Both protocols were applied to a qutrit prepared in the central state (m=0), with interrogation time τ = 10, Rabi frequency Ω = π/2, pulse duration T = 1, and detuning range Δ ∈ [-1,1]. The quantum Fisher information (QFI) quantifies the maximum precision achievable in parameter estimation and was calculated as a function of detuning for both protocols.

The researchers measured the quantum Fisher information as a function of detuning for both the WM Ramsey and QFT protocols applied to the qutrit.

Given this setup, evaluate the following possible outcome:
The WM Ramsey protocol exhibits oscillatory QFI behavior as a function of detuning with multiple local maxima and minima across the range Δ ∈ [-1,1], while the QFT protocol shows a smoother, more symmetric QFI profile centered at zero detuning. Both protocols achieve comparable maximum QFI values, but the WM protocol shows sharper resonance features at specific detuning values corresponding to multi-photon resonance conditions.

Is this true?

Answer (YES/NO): NO